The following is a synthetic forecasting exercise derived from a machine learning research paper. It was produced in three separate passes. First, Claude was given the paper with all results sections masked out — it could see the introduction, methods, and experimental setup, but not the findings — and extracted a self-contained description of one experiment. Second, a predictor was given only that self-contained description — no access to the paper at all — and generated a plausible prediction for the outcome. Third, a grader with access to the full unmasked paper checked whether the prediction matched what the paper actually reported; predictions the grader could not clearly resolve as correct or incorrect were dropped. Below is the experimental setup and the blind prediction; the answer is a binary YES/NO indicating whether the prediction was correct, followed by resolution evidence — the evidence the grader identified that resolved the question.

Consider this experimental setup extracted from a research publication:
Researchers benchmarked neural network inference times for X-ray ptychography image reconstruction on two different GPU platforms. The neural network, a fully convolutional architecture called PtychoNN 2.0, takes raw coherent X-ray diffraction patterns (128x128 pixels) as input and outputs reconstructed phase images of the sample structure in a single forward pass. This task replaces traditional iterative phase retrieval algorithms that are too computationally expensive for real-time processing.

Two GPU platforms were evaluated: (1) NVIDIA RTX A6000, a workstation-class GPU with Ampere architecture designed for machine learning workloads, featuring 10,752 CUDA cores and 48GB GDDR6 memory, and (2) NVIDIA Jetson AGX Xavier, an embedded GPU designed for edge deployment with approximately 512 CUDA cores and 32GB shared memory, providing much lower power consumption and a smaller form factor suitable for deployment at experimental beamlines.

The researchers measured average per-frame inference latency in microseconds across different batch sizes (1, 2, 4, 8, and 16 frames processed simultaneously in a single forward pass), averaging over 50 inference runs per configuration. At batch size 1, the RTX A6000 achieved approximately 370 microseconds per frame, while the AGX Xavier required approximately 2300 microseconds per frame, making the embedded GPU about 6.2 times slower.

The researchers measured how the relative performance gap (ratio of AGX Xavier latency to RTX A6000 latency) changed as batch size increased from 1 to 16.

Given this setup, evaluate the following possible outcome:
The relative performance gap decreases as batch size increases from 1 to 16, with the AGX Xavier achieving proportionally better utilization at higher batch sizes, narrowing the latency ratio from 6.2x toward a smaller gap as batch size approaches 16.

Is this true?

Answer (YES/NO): NO